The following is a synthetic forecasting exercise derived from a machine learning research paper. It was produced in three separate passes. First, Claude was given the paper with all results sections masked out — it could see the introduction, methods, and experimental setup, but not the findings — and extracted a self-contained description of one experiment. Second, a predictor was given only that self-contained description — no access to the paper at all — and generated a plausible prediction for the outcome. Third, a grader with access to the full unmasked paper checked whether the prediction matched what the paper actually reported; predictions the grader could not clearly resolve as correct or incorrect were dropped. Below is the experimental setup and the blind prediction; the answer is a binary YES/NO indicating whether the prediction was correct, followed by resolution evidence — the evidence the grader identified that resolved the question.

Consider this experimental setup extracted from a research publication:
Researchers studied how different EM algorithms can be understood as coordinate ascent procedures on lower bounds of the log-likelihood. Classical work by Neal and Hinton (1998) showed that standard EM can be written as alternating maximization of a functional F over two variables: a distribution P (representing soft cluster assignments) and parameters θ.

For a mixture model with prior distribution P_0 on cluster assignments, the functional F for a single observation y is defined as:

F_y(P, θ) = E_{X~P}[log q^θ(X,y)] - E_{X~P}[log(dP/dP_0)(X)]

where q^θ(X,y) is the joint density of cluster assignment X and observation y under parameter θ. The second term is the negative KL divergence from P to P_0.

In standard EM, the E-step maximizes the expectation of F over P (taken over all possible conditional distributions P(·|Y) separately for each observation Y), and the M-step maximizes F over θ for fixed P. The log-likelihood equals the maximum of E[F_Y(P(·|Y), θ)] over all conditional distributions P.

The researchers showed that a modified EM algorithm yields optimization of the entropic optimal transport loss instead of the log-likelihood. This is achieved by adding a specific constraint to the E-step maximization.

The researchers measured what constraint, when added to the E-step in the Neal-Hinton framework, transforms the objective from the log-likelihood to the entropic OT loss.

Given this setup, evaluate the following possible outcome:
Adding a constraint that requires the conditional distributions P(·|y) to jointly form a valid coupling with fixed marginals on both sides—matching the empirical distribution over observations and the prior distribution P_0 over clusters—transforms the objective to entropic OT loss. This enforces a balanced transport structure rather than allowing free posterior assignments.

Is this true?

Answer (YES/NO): YES